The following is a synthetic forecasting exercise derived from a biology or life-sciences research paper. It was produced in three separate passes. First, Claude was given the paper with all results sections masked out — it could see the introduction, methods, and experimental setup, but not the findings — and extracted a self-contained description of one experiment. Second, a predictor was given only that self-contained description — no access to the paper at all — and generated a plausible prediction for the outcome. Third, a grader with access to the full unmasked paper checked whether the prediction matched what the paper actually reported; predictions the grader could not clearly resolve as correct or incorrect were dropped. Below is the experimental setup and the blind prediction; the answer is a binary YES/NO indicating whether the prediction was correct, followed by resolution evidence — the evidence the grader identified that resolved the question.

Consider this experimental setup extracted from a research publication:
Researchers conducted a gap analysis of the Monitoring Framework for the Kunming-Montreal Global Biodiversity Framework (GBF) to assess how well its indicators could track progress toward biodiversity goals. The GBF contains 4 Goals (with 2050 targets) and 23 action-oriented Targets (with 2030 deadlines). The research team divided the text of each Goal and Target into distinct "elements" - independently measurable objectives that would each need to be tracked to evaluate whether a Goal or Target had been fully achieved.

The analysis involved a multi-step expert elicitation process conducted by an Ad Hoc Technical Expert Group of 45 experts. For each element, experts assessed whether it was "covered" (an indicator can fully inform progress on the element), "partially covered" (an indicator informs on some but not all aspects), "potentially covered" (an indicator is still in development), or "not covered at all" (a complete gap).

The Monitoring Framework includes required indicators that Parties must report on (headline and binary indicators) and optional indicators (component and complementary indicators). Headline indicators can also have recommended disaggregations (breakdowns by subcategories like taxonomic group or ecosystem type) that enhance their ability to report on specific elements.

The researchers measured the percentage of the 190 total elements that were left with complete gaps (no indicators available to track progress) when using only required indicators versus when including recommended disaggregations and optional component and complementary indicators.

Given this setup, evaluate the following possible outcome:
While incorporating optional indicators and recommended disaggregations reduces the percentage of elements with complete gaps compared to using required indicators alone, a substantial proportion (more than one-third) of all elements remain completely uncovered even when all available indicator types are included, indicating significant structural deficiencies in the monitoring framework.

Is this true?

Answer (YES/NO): NO